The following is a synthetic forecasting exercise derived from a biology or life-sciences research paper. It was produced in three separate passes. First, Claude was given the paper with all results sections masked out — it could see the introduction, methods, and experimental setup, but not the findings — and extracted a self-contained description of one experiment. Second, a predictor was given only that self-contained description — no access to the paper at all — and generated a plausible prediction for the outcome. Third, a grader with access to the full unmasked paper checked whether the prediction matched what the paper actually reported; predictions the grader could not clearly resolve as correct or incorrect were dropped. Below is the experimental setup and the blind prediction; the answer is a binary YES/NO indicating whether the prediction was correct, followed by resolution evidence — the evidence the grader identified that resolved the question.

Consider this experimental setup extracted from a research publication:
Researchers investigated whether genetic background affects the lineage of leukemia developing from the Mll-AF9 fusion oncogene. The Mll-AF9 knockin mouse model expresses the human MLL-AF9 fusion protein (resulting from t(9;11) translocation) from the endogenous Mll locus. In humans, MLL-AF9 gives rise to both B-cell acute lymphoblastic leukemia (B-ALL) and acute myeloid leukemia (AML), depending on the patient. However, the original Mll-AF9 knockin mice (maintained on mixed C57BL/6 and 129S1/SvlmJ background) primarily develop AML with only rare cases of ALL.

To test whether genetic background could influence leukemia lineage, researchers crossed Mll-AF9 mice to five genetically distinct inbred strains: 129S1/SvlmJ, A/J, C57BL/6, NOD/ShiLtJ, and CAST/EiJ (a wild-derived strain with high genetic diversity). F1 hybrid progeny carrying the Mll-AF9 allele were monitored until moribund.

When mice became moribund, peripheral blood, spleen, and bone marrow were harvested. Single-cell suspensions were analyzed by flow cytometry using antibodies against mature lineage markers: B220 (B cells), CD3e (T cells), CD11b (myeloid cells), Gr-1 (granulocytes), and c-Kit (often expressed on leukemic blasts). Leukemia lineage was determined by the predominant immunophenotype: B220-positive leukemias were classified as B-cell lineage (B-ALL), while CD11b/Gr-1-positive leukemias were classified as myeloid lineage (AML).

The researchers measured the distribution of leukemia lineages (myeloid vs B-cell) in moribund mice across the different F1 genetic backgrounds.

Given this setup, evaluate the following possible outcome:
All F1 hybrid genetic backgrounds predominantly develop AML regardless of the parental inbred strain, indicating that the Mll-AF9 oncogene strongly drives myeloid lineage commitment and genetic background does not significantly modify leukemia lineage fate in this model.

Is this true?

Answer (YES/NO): NO